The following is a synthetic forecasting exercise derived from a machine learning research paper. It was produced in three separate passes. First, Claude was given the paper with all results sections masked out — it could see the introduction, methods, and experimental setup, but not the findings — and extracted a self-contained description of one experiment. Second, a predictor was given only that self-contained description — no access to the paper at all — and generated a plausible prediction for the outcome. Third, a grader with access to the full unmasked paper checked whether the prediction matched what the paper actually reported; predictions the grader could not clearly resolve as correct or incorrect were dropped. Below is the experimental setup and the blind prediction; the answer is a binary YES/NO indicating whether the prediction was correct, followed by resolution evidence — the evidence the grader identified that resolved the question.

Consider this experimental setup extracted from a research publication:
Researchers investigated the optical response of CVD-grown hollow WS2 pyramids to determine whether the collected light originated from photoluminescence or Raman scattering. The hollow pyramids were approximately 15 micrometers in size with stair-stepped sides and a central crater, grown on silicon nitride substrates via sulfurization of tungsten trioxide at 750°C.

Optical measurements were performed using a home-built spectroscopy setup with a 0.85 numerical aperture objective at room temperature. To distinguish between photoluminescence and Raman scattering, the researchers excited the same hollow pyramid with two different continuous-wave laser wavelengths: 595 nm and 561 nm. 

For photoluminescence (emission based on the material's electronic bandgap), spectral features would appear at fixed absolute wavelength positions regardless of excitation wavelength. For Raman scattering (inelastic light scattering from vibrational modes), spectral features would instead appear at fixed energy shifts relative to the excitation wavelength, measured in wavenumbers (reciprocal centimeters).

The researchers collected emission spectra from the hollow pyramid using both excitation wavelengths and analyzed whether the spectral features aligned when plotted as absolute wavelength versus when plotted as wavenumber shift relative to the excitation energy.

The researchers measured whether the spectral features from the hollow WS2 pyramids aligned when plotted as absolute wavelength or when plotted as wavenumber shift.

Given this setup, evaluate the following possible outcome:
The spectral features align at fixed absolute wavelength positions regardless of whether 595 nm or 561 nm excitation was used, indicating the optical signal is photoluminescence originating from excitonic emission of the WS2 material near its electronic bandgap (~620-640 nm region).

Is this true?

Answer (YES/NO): NO